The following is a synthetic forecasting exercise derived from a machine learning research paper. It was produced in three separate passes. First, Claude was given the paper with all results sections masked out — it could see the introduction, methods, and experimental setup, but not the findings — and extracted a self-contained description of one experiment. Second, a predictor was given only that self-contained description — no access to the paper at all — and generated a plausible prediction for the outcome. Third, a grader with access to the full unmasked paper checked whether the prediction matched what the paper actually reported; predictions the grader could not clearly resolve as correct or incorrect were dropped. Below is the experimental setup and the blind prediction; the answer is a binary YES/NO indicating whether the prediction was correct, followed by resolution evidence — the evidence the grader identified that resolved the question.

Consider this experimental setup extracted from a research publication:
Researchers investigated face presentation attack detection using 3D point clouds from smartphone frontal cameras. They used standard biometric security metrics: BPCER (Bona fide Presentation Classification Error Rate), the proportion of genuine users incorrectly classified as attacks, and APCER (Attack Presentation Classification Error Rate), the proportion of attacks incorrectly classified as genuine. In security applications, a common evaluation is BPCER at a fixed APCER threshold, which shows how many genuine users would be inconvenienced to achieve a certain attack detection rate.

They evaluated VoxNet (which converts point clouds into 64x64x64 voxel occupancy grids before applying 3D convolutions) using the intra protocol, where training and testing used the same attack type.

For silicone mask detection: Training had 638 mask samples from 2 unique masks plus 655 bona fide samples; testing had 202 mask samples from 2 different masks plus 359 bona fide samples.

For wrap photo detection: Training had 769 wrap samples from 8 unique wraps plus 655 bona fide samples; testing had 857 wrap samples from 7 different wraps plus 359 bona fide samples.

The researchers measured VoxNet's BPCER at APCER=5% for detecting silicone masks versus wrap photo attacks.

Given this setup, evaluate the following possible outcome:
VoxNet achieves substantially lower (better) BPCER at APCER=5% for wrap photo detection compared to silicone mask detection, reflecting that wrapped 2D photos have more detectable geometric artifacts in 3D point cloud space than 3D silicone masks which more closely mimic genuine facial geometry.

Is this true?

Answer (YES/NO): YES